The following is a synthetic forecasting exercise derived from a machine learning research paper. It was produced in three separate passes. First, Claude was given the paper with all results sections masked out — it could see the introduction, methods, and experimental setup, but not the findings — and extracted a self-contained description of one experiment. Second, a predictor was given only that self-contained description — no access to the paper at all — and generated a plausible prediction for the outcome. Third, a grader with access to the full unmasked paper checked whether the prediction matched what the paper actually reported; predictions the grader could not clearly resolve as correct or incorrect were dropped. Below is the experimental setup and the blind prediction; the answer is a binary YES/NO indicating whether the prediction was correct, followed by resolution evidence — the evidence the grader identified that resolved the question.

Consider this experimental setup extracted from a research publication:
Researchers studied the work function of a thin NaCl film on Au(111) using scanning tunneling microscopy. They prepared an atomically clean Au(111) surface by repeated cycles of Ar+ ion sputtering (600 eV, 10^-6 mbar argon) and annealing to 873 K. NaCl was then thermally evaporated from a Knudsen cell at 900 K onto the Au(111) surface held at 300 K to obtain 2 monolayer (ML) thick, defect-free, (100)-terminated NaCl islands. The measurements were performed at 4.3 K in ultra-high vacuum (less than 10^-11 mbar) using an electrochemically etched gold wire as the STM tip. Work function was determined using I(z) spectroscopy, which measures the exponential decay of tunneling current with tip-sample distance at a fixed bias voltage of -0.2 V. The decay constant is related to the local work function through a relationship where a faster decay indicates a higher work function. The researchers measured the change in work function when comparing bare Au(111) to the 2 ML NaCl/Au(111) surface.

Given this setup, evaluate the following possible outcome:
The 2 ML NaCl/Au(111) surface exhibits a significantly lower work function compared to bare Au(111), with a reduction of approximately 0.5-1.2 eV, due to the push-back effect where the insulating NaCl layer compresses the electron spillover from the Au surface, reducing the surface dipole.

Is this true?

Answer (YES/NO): YES